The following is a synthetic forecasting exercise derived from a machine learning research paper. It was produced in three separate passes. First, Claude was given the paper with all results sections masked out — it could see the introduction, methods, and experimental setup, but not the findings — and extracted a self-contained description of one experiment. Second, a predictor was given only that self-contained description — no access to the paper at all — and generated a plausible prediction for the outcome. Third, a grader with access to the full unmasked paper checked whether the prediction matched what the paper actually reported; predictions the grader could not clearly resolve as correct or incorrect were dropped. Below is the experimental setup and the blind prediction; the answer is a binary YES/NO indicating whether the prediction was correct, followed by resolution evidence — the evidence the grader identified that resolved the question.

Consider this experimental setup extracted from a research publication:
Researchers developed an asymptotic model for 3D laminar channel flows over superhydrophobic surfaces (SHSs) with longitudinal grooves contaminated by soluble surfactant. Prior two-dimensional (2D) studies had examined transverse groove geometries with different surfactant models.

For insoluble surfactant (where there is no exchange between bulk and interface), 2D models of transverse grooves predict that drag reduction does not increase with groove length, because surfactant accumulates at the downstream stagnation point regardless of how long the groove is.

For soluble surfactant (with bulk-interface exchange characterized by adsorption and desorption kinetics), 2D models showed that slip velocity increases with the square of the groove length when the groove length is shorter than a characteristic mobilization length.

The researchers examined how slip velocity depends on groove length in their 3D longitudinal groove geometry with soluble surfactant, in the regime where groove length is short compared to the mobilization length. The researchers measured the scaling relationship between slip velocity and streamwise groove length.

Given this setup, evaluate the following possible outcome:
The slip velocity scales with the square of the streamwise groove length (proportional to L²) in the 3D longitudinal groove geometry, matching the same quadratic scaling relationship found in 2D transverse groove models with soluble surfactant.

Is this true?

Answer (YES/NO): YES